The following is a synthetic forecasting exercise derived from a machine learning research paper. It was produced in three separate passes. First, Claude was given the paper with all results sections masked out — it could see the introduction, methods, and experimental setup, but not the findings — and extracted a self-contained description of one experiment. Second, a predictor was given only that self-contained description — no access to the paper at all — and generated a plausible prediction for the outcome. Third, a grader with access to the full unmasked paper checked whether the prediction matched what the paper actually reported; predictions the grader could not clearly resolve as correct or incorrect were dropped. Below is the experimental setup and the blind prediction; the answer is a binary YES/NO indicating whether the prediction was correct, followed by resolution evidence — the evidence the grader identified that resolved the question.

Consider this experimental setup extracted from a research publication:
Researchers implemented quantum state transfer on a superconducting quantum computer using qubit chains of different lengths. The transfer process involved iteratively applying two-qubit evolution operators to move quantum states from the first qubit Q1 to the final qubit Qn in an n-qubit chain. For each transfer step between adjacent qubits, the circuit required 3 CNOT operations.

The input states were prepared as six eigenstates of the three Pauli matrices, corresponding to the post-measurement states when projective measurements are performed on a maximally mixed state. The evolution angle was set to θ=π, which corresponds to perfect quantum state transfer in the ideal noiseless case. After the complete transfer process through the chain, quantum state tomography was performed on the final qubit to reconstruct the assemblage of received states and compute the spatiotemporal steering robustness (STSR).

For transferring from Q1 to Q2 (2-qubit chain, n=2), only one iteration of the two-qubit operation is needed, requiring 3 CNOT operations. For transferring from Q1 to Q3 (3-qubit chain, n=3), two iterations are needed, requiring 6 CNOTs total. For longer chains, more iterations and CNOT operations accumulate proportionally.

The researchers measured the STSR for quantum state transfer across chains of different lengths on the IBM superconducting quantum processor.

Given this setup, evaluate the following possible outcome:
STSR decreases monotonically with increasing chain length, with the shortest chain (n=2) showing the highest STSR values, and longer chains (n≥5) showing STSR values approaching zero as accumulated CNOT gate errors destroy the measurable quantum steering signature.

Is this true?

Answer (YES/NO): NO